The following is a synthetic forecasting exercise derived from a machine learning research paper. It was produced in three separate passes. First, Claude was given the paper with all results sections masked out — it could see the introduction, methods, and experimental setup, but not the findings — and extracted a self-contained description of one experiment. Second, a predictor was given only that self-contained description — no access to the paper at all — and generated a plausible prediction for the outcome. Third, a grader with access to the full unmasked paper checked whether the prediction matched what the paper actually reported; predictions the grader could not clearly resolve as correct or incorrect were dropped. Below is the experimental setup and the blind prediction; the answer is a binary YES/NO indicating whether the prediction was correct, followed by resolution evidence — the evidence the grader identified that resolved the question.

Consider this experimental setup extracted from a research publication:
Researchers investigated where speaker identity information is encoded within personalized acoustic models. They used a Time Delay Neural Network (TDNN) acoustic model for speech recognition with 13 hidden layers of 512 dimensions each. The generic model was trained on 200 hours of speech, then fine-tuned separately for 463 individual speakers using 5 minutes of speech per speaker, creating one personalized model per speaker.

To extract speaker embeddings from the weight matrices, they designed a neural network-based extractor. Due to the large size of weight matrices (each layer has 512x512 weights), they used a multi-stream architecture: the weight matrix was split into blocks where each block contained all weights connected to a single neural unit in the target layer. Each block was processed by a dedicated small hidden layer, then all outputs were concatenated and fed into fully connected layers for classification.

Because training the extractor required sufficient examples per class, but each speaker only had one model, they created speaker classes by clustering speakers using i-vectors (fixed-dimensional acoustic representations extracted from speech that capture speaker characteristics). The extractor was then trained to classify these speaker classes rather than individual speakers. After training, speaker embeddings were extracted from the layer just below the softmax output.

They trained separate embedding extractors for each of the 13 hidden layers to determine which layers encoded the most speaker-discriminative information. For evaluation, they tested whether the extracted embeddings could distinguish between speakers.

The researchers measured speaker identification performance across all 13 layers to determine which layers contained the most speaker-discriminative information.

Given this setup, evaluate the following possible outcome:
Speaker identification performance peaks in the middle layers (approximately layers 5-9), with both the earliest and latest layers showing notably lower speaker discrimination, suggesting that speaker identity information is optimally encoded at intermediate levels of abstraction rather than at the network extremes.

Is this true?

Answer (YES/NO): YES